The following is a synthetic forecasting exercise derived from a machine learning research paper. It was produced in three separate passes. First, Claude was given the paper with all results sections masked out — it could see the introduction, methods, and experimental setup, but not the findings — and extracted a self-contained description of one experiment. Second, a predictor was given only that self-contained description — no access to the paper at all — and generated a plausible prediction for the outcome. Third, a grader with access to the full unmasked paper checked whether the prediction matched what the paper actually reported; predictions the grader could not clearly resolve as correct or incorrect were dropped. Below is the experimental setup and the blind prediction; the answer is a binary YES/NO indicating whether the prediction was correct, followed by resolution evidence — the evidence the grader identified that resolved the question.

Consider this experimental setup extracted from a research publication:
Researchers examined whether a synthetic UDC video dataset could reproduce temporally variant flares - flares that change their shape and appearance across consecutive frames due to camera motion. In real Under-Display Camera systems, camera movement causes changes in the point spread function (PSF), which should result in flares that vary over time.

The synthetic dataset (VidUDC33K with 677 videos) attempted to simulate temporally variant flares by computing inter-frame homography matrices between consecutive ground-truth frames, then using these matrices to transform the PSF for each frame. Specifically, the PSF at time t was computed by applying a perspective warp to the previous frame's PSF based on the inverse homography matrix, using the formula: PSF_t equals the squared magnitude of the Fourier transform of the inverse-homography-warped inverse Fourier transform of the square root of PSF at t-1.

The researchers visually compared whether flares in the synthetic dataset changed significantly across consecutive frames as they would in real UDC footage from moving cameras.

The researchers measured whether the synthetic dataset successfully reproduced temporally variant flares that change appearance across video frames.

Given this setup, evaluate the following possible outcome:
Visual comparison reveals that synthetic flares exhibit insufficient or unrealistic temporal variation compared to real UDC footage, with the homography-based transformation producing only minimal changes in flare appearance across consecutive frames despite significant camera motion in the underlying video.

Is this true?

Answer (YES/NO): YES